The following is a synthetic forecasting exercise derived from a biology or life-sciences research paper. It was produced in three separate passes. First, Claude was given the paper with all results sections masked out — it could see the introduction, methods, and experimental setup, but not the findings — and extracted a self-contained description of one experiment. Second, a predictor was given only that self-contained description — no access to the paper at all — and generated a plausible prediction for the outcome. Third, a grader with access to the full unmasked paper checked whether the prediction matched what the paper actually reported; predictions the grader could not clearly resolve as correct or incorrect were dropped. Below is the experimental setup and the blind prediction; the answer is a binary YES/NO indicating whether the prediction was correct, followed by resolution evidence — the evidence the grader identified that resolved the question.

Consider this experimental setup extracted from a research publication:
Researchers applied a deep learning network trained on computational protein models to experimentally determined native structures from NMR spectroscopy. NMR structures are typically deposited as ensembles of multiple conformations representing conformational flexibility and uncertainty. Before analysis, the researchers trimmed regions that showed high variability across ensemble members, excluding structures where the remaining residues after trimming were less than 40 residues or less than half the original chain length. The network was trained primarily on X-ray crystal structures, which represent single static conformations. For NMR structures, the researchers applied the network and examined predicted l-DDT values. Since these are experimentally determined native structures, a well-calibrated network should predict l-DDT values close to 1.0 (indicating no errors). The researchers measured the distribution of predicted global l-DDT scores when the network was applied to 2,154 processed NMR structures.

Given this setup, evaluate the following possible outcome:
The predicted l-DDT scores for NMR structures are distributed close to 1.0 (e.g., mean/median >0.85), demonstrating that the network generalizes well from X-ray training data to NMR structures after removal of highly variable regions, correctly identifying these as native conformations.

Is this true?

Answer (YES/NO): NO